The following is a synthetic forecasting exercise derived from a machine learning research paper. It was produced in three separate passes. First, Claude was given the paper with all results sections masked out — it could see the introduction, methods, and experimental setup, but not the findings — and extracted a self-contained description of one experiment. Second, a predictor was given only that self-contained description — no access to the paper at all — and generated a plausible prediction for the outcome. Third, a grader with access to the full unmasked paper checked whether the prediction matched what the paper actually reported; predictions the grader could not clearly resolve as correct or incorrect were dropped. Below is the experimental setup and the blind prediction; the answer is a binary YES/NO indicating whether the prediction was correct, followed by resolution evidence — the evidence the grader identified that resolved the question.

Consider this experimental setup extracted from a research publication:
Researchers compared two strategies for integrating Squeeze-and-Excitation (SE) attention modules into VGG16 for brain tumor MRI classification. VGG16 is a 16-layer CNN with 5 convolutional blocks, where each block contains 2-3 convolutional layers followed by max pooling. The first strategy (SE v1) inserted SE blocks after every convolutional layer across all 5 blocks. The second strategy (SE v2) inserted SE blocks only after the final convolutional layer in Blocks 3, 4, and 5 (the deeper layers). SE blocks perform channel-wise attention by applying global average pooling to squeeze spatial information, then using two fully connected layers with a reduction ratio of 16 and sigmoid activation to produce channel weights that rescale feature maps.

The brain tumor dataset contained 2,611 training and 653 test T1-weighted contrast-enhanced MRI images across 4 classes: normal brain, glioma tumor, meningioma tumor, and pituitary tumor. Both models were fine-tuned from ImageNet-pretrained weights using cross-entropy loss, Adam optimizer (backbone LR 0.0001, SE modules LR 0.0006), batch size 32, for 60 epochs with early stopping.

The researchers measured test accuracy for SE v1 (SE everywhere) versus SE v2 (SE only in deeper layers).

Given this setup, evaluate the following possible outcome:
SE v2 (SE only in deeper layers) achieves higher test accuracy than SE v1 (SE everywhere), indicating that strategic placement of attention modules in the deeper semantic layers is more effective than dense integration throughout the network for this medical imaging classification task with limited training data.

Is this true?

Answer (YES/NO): YES